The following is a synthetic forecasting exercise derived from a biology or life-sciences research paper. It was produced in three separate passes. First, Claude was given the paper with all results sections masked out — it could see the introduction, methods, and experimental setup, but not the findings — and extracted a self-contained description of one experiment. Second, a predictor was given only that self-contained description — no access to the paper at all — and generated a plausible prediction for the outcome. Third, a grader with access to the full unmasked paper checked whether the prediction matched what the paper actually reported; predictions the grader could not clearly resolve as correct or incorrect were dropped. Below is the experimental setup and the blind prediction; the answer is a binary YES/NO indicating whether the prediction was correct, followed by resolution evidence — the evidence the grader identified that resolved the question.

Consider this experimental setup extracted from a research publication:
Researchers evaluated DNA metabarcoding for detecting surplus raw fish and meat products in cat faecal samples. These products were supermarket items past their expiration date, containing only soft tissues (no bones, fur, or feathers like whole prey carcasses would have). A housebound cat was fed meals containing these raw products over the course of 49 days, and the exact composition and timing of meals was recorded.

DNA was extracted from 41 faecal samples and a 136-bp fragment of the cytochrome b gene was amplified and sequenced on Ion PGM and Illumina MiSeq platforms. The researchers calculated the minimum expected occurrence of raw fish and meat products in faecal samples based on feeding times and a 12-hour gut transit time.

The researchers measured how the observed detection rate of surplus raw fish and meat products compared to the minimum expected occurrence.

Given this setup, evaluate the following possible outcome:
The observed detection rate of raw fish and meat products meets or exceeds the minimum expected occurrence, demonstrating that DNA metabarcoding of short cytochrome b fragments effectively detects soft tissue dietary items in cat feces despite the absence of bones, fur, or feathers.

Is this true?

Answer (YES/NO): NO